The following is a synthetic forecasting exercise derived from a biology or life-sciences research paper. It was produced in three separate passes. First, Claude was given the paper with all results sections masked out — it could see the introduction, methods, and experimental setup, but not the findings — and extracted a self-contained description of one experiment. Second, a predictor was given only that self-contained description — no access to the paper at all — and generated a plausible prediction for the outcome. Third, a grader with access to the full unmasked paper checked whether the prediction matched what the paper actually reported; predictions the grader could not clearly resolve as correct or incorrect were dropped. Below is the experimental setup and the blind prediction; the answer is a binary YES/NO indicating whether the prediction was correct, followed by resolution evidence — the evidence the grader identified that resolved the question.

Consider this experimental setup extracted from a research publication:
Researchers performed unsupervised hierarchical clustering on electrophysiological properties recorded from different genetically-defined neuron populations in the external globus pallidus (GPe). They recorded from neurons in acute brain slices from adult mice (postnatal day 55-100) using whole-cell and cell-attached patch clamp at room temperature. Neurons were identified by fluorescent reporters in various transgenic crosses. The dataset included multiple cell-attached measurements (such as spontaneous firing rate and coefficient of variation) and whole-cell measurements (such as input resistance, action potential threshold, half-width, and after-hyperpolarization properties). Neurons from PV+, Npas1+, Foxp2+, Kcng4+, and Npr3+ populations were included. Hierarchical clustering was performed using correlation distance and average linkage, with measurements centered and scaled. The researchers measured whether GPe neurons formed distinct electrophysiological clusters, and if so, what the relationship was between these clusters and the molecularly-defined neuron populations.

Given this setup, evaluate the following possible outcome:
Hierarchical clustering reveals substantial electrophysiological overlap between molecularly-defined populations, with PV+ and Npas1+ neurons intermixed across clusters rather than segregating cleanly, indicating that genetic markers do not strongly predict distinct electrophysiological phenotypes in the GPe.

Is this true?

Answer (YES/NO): NO